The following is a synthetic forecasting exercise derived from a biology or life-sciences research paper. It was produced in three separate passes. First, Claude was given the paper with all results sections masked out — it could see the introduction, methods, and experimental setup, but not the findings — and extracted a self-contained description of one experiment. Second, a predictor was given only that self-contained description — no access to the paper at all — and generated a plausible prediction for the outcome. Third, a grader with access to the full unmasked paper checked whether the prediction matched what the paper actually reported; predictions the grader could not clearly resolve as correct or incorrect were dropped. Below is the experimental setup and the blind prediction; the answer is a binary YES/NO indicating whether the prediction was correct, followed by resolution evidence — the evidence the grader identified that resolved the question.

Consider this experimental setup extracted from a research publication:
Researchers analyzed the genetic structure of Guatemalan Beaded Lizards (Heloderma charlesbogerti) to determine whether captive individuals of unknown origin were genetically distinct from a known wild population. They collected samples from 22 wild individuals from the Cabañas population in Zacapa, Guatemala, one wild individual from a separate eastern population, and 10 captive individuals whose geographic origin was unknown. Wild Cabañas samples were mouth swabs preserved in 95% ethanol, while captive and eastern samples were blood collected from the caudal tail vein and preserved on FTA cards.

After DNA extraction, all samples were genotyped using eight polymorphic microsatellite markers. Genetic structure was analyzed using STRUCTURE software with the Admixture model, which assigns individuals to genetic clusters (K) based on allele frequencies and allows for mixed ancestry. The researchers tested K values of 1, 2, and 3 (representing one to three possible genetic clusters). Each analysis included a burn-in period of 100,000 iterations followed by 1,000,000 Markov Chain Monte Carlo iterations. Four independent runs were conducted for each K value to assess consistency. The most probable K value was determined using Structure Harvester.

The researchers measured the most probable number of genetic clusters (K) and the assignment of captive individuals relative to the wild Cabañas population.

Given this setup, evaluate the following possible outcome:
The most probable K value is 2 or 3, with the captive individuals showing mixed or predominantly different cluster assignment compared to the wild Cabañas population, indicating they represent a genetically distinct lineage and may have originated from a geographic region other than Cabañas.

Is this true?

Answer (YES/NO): NO